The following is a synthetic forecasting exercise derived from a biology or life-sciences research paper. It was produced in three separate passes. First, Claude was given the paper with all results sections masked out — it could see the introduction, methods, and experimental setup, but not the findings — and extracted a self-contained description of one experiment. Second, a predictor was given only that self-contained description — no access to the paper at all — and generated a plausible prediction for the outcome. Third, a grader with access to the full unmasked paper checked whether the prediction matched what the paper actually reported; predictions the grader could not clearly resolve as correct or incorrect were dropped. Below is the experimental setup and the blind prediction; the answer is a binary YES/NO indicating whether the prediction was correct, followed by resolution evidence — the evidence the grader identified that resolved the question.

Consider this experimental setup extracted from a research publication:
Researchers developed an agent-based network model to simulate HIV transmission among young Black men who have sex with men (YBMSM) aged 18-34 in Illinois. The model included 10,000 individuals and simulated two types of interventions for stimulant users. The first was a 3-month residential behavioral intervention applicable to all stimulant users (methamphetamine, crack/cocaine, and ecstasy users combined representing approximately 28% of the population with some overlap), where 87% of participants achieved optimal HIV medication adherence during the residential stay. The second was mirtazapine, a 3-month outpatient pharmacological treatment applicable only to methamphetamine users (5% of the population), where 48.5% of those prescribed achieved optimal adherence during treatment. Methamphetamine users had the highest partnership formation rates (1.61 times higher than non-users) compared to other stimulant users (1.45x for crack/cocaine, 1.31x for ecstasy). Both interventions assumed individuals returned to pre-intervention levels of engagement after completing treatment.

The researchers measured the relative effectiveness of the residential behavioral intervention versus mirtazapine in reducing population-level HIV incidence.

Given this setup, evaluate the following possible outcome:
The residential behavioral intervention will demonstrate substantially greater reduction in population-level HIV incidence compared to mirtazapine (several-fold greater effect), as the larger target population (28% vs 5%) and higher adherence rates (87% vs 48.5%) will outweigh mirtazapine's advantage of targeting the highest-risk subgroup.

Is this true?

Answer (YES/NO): NO